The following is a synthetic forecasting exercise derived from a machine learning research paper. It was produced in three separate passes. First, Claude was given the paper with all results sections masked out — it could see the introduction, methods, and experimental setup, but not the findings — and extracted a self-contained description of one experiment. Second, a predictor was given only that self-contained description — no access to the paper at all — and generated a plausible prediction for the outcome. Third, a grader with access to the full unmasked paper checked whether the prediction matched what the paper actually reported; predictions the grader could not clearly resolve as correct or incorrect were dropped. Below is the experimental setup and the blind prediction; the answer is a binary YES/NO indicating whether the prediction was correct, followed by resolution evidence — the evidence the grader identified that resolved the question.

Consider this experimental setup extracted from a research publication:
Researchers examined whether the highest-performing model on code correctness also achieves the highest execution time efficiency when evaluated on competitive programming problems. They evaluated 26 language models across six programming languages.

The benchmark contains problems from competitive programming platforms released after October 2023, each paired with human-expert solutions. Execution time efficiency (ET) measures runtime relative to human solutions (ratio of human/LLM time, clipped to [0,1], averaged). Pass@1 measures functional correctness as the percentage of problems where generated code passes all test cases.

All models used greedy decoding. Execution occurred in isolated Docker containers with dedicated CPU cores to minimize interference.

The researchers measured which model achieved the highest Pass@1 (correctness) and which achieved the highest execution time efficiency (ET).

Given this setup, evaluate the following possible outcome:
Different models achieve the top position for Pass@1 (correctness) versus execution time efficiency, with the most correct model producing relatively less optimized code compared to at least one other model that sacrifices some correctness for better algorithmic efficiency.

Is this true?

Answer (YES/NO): YES